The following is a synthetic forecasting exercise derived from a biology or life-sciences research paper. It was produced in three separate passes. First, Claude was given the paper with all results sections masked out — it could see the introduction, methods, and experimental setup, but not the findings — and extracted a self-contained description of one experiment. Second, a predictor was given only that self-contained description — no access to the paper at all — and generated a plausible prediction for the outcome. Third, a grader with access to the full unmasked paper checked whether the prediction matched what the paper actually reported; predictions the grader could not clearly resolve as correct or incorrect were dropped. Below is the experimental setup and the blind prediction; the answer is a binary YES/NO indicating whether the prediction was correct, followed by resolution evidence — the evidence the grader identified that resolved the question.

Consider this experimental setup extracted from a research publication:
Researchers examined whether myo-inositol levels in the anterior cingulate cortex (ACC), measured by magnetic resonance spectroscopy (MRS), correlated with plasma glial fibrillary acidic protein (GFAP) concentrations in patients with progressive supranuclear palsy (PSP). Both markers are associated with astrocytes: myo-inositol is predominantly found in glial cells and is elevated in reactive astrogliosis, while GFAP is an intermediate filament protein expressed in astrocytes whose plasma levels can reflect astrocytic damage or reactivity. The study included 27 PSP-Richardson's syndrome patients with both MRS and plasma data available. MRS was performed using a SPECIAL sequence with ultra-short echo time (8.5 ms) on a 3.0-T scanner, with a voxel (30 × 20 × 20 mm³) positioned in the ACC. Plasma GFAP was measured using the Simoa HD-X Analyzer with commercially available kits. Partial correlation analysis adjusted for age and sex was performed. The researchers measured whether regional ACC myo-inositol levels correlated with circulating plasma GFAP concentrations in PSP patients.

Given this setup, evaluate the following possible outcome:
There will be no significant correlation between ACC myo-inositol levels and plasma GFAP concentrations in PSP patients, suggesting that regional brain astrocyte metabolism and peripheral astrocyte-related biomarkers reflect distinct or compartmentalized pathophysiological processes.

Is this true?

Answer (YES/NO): YES